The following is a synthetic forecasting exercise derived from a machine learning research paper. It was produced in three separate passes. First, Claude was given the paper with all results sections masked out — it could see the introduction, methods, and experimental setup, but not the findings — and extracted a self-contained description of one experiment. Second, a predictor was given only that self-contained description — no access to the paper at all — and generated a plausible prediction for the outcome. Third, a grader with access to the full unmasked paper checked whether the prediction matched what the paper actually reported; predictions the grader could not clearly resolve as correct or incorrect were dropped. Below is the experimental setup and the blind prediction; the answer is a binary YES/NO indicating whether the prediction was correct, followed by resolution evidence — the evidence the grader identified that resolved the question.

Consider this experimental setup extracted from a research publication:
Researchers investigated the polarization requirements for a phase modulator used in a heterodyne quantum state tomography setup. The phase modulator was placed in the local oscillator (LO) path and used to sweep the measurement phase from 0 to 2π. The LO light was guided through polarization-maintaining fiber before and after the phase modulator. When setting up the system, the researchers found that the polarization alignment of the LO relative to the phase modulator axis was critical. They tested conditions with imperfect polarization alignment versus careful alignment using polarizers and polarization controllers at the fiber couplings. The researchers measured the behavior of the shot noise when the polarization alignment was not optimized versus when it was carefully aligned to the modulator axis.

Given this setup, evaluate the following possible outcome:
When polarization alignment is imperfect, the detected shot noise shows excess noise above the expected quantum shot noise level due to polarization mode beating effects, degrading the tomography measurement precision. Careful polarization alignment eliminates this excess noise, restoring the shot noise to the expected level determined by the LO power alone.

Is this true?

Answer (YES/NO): NO